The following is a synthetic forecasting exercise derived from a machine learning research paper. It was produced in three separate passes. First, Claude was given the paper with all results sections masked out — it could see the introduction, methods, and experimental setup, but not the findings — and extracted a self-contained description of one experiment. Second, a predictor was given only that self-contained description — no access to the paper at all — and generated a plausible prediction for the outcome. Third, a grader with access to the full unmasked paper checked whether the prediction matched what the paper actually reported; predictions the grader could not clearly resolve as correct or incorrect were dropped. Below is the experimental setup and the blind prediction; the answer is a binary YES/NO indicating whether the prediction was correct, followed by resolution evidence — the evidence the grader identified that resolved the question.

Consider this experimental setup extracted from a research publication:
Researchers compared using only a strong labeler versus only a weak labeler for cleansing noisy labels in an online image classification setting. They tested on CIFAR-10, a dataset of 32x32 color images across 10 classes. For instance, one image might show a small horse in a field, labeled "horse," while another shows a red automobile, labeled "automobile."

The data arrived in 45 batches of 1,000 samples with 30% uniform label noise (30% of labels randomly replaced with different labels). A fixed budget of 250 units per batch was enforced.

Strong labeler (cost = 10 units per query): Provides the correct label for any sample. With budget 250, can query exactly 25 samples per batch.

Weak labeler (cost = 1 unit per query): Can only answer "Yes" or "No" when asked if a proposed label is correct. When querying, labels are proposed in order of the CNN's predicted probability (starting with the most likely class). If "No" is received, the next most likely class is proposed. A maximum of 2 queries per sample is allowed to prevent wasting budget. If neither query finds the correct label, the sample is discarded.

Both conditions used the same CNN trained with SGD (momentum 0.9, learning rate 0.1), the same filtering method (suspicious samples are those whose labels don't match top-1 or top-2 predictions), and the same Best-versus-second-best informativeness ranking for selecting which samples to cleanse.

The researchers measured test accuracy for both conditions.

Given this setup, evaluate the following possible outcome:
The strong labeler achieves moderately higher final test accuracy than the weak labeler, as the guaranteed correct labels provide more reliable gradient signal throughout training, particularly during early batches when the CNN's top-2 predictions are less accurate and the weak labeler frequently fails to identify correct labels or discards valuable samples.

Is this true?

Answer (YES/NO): NO